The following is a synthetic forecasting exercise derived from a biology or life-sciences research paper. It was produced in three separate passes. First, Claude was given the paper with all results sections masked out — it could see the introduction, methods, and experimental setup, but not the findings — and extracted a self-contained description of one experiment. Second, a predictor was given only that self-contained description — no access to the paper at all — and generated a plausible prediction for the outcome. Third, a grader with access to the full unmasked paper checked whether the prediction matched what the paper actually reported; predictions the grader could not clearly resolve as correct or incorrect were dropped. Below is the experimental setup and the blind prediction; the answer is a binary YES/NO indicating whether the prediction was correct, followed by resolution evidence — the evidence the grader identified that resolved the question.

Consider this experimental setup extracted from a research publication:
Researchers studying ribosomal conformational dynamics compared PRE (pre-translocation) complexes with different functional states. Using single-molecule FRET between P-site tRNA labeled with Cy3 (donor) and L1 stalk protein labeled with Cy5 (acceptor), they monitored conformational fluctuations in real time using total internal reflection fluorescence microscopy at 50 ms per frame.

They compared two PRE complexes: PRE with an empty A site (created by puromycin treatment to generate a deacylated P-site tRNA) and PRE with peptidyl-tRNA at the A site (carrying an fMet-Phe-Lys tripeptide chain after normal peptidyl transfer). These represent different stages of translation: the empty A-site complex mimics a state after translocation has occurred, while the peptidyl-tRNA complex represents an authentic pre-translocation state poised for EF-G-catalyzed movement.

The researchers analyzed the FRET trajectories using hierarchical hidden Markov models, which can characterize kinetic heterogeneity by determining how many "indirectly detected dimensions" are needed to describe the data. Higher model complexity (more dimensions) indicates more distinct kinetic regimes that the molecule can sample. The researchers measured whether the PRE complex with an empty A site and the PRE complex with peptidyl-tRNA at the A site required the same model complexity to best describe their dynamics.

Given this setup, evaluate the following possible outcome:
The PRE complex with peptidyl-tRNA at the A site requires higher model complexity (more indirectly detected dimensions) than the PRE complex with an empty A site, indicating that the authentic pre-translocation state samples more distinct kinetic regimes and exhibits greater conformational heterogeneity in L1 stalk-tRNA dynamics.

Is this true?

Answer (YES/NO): NO